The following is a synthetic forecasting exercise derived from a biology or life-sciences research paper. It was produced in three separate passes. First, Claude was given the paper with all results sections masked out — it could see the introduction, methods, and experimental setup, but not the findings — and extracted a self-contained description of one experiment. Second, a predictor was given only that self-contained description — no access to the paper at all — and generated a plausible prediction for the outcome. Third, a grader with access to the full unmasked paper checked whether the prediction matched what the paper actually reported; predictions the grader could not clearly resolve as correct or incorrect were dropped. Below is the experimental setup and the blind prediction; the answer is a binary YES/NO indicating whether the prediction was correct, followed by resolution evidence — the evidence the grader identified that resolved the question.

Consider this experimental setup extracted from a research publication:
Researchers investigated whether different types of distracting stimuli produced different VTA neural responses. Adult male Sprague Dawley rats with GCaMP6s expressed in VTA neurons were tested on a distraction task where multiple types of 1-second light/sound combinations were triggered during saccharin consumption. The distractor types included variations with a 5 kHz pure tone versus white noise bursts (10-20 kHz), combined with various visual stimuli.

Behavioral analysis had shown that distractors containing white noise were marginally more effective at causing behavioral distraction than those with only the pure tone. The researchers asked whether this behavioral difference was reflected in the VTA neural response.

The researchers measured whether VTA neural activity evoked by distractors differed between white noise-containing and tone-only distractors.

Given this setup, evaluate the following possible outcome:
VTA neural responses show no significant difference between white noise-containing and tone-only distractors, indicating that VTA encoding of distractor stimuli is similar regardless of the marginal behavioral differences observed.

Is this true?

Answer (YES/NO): YES